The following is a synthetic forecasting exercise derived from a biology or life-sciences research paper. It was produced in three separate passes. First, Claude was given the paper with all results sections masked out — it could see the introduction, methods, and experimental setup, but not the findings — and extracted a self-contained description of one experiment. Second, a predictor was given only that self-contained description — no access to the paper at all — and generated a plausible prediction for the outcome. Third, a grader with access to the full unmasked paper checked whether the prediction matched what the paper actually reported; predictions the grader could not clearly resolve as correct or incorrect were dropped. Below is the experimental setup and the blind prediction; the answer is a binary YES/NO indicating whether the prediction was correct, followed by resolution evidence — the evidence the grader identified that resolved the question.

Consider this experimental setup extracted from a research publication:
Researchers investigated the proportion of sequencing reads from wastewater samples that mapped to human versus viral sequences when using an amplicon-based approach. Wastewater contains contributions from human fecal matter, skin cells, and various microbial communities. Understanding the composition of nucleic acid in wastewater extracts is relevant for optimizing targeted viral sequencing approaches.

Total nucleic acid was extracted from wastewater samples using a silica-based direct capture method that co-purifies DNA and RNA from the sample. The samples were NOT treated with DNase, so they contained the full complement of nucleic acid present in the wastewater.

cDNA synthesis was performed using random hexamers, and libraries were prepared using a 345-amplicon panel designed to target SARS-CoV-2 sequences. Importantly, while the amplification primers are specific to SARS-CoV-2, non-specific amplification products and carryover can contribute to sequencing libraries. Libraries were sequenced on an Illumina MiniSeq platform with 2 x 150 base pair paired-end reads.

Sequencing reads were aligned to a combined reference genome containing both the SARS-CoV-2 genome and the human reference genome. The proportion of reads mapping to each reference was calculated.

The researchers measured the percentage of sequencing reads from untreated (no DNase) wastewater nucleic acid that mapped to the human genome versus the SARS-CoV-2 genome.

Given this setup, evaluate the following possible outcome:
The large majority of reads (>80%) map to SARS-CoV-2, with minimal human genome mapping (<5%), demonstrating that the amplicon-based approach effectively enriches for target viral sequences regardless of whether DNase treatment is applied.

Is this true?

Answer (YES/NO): NO